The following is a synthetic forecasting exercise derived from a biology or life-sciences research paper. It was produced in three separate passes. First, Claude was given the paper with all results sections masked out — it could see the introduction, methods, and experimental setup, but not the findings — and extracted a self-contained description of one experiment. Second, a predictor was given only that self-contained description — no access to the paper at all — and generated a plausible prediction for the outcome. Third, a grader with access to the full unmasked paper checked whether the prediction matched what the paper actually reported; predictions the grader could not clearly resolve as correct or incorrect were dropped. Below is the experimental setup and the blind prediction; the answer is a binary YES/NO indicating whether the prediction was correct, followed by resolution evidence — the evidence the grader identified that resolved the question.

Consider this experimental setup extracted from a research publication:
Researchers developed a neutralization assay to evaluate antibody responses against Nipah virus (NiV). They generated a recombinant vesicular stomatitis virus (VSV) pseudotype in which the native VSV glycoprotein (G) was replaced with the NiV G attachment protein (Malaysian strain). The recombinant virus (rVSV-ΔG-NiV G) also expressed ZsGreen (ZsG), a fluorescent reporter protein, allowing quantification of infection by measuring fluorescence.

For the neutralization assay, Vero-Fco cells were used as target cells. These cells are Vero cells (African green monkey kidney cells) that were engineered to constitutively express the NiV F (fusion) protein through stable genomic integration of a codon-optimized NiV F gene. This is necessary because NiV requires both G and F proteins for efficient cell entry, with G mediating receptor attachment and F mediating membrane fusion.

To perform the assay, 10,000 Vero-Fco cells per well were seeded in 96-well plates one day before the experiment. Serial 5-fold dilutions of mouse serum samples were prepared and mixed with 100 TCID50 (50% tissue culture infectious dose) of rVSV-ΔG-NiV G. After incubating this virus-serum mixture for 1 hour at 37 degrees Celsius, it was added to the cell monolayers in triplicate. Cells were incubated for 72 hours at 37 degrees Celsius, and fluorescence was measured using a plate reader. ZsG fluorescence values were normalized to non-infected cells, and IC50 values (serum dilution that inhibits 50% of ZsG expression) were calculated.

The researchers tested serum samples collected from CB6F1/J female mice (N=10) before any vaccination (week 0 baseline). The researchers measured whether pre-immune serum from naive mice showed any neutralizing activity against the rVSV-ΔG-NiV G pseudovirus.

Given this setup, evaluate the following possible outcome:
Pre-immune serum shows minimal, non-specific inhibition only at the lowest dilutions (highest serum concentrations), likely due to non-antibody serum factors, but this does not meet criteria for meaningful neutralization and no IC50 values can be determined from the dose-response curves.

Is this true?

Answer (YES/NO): NO